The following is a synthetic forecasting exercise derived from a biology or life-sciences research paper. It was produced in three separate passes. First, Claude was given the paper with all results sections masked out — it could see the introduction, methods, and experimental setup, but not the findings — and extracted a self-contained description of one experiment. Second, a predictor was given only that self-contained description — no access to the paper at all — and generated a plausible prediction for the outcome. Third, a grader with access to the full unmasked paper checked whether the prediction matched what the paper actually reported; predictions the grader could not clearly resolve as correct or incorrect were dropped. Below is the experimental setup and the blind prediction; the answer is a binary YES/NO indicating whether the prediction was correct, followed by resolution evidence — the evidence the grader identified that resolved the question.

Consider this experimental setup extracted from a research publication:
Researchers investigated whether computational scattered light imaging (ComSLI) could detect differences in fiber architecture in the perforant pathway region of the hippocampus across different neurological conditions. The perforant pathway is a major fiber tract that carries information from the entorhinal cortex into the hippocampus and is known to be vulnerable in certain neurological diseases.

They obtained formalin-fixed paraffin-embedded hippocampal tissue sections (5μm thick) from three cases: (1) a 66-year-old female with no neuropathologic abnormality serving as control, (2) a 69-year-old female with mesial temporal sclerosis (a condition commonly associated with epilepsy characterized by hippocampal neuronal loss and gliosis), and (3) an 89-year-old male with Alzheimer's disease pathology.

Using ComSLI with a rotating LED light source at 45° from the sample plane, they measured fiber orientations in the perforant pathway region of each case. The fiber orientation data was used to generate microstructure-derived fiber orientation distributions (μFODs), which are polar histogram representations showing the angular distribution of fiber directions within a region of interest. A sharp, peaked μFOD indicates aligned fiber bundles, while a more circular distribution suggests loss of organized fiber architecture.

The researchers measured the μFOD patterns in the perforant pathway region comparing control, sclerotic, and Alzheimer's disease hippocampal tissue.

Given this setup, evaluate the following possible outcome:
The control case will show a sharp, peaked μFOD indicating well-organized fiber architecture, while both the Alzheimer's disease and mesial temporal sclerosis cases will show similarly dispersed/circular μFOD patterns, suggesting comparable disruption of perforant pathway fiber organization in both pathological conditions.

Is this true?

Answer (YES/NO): NO